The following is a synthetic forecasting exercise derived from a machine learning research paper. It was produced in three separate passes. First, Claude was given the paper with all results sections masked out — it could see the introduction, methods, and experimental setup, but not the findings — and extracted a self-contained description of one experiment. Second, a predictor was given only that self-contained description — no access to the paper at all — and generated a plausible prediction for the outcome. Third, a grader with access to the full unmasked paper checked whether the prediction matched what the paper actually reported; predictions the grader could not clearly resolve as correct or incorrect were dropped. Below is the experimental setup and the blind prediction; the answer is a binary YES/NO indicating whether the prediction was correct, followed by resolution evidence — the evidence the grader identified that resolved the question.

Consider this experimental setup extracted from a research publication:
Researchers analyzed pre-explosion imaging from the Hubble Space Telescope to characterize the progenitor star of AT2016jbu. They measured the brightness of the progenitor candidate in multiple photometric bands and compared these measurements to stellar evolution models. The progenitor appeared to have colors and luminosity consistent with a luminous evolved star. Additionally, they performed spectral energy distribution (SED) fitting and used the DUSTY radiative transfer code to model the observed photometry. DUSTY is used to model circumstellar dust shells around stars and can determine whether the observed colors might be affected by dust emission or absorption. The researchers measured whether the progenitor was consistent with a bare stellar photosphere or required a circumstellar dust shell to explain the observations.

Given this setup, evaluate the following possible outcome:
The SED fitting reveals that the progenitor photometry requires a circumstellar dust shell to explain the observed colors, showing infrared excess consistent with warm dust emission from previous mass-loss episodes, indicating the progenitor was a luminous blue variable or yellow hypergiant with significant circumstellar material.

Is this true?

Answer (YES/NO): YES